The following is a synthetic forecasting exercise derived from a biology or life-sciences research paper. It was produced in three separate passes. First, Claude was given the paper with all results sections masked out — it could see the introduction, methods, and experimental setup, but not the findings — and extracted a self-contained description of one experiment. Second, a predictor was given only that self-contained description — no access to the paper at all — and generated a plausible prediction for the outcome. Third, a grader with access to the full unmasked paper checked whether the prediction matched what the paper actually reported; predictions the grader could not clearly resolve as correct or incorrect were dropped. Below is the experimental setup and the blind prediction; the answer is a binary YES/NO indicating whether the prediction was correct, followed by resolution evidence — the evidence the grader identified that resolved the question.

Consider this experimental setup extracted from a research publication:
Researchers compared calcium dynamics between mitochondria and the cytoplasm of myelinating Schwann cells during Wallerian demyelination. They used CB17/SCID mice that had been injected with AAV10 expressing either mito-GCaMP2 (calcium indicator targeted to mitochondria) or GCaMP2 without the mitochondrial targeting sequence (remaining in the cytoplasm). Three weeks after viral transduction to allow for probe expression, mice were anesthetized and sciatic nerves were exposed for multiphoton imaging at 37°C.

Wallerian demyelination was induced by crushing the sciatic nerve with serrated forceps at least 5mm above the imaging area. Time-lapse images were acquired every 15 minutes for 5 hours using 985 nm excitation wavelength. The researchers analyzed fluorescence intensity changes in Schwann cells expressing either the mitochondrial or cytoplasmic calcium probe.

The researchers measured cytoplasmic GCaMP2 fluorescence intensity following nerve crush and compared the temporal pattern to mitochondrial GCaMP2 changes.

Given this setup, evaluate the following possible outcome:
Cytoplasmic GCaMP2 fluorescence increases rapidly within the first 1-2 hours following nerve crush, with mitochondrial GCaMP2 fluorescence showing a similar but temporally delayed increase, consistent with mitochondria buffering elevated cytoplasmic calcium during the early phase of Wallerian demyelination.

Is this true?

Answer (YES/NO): NO